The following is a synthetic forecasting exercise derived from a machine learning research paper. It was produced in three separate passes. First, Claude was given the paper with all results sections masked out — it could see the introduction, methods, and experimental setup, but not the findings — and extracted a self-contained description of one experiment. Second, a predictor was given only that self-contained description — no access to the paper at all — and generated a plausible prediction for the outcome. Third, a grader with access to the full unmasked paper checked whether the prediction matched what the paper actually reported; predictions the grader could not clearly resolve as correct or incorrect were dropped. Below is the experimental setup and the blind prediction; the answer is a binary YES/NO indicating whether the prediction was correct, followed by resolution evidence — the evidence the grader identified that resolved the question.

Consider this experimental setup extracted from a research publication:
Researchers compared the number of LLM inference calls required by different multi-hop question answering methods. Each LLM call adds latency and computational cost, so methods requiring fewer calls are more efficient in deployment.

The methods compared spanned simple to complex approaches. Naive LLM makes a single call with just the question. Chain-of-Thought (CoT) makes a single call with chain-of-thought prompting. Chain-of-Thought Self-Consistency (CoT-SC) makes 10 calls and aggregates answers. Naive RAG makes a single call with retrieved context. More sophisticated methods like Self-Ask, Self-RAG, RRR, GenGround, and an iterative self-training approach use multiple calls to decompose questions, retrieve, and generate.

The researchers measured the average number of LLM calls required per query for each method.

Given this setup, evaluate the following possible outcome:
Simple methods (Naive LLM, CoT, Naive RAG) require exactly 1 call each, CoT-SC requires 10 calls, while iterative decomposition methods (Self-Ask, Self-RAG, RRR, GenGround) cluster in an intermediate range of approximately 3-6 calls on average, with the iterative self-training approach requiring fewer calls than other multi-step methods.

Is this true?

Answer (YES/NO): NO